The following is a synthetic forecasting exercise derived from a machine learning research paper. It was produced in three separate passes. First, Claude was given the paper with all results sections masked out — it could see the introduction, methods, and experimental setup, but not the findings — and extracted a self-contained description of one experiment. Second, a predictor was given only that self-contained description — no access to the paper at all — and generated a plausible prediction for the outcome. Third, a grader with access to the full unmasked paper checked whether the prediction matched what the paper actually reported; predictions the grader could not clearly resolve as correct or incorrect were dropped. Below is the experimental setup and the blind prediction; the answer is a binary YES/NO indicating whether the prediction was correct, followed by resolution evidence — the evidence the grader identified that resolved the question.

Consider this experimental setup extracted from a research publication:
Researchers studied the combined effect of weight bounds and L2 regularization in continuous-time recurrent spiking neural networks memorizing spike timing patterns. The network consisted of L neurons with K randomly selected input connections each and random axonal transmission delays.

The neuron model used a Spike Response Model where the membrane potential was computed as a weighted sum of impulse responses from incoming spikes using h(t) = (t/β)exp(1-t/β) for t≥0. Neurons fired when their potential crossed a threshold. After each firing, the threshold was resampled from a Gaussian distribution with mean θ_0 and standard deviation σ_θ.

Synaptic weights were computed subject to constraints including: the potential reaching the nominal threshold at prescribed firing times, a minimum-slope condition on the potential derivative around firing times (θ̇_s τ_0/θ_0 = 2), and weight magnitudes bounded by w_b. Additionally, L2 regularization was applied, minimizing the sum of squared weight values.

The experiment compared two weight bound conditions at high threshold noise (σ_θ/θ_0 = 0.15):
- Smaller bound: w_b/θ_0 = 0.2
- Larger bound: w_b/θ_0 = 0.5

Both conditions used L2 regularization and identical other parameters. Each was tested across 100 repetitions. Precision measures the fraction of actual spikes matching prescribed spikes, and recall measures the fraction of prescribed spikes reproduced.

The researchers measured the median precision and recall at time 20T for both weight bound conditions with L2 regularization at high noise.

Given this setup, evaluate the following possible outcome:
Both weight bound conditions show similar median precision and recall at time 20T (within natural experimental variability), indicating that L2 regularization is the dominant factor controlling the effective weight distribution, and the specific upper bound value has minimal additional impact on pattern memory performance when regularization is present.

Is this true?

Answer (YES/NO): YES